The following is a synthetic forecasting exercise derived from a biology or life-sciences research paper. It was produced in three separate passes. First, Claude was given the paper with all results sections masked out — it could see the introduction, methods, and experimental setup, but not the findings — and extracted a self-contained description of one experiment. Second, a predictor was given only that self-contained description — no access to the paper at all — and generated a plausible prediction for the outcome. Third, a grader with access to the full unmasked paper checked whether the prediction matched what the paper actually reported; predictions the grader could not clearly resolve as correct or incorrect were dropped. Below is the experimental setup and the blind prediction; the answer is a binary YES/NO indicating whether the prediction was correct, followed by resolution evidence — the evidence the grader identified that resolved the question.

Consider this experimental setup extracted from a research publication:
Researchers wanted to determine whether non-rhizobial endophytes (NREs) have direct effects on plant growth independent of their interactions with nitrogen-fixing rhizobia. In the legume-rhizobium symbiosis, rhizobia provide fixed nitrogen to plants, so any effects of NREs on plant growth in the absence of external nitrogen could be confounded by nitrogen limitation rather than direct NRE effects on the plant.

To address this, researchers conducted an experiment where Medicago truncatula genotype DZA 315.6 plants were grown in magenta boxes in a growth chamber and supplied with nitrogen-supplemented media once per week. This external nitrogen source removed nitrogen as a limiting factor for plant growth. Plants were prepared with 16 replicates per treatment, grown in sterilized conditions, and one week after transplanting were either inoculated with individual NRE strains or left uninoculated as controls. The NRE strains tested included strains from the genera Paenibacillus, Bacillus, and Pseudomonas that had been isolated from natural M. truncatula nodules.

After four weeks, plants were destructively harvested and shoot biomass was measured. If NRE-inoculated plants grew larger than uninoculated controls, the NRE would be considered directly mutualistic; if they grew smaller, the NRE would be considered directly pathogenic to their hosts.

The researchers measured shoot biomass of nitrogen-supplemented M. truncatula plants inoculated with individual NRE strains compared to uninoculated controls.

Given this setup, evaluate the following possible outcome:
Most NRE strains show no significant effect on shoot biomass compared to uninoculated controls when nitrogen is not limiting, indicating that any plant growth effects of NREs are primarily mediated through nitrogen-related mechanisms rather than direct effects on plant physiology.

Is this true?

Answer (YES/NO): YES